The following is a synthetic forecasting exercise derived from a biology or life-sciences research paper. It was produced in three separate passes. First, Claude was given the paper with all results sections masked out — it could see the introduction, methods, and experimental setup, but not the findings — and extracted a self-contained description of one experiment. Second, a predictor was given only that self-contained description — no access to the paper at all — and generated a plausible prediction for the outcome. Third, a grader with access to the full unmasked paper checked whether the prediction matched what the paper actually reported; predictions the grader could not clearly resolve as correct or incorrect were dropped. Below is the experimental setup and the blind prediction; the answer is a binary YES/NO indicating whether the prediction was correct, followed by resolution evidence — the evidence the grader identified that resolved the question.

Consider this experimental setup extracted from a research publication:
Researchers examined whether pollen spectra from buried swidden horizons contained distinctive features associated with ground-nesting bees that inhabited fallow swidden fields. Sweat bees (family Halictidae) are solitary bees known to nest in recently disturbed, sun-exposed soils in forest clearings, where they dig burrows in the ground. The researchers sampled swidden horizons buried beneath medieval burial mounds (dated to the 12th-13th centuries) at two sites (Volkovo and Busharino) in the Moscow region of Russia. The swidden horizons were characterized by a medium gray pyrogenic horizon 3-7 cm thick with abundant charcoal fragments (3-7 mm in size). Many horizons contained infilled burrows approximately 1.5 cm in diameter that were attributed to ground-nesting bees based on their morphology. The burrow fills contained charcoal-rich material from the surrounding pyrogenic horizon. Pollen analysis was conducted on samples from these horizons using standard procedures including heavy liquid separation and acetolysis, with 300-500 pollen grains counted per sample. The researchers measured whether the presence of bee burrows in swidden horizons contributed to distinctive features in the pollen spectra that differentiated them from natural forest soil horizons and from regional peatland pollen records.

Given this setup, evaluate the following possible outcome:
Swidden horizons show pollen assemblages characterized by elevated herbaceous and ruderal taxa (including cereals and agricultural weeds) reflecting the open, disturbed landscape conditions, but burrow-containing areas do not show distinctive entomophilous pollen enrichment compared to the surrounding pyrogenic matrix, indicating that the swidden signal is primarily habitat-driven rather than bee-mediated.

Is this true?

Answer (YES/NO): NO